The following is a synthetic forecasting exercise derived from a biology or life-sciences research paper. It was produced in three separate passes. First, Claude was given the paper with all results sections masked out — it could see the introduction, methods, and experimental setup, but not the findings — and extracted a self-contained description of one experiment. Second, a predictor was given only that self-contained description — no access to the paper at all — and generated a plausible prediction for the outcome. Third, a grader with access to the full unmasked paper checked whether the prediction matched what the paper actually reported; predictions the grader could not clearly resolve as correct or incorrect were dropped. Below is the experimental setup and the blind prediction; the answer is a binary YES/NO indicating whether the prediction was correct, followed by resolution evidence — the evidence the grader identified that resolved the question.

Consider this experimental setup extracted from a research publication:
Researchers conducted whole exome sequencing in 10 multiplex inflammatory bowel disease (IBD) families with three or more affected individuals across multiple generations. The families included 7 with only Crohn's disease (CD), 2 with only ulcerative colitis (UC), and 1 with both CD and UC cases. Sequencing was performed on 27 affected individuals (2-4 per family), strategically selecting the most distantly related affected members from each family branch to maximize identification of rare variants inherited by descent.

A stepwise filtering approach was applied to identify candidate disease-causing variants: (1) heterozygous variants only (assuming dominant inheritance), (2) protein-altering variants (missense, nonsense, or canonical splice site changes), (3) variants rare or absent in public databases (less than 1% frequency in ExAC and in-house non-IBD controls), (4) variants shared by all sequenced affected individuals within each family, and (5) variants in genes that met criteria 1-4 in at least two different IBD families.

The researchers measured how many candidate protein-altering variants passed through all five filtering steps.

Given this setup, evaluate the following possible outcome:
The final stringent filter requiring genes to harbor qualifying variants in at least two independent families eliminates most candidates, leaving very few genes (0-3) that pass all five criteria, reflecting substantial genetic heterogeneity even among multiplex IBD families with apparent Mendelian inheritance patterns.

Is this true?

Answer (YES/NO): NO